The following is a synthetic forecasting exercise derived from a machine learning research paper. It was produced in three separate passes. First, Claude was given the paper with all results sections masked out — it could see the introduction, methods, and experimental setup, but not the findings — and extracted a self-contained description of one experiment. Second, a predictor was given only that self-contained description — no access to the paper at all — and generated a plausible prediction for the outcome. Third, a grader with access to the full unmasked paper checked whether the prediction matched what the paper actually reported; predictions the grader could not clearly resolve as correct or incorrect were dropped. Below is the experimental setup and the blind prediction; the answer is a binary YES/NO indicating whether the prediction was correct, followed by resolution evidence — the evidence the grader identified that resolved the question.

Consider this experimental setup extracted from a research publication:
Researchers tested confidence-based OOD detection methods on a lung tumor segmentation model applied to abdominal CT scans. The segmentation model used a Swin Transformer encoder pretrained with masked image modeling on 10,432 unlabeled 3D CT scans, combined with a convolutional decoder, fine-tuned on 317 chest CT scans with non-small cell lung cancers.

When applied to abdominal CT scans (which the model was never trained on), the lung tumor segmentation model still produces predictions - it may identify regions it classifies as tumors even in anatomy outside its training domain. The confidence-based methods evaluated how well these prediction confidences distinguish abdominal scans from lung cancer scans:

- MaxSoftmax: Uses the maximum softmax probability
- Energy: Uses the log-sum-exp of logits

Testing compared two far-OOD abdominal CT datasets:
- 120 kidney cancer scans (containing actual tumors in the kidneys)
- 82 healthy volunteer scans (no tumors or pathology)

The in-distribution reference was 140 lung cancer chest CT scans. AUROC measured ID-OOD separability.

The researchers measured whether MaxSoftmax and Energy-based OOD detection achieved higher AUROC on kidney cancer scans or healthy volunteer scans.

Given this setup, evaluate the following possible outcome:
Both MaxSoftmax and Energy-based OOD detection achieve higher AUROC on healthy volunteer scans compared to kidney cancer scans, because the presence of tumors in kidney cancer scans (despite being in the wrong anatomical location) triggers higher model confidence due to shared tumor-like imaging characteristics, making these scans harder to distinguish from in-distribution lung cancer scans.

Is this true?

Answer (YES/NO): YES